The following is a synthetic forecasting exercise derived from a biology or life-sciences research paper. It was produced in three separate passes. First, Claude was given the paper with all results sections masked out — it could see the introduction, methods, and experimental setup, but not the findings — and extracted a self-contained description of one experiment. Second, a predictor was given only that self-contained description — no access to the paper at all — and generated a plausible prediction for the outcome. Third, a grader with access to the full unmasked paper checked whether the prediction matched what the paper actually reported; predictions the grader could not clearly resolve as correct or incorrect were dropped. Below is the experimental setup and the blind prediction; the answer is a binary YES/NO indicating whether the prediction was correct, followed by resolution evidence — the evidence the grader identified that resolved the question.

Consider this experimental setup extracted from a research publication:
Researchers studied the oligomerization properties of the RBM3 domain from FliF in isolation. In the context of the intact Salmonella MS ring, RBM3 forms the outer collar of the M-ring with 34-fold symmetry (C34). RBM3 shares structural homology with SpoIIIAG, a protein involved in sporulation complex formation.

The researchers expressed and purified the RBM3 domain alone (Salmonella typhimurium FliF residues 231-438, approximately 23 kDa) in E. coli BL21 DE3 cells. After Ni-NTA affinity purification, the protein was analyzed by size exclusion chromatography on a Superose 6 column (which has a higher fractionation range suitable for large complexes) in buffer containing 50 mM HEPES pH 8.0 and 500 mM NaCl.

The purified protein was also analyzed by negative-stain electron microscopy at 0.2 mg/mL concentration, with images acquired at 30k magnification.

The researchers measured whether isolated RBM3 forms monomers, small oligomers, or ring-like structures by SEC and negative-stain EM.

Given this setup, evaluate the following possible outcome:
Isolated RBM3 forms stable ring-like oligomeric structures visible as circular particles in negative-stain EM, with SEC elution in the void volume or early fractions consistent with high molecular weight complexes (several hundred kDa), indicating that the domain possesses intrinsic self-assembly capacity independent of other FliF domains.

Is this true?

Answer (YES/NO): YES